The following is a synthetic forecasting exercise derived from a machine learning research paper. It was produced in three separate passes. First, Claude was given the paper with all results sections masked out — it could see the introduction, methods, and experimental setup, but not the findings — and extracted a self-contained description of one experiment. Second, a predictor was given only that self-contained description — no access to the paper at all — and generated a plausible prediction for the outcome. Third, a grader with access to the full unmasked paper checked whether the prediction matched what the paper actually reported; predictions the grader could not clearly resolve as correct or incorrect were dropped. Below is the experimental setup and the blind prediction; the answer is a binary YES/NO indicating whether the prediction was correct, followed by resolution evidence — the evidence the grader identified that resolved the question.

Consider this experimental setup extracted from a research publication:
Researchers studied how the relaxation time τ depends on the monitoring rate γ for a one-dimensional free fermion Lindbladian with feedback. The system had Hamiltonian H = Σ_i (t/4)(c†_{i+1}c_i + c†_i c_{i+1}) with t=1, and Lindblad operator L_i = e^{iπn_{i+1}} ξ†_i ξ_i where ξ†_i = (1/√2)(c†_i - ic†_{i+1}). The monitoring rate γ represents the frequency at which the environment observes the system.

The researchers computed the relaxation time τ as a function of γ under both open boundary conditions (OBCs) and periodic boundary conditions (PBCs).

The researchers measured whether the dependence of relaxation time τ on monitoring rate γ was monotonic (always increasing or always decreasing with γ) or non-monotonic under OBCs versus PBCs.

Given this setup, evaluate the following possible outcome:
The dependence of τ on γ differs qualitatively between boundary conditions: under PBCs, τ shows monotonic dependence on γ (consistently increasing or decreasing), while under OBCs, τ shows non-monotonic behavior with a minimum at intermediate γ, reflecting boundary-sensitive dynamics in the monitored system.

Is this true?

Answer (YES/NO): YES